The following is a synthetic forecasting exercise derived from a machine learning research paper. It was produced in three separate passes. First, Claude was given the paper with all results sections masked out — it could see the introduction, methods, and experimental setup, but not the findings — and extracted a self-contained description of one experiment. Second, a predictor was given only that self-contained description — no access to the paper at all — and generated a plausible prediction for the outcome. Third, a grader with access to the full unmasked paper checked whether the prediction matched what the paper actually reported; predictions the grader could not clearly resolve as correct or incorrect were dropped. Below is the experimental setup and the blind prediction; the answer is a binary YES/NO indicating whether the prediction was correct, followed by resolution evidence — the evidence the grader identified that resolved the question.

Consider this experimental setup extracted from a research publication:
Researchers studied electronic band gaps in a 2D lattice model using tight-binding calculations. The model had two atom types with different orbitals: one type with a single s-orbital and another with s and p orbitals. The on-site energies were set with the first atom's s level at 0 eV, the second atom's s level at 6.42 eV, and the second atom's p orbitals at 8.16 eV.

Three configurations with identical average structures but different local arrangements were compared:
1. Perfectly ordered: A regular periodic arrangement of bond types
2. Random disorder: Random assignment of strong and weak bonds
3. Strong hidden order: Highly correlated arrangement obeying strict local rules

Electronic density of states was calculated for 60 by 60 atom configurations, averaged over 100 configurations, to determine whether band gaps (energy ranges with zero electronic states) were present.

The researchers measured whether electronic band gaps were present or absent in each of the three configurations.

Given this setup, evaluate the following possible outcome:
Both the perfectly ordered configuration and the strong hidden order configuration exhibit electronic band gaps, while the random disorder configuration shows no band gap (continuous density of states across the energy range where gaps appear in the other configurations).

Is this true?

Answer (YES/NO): NO